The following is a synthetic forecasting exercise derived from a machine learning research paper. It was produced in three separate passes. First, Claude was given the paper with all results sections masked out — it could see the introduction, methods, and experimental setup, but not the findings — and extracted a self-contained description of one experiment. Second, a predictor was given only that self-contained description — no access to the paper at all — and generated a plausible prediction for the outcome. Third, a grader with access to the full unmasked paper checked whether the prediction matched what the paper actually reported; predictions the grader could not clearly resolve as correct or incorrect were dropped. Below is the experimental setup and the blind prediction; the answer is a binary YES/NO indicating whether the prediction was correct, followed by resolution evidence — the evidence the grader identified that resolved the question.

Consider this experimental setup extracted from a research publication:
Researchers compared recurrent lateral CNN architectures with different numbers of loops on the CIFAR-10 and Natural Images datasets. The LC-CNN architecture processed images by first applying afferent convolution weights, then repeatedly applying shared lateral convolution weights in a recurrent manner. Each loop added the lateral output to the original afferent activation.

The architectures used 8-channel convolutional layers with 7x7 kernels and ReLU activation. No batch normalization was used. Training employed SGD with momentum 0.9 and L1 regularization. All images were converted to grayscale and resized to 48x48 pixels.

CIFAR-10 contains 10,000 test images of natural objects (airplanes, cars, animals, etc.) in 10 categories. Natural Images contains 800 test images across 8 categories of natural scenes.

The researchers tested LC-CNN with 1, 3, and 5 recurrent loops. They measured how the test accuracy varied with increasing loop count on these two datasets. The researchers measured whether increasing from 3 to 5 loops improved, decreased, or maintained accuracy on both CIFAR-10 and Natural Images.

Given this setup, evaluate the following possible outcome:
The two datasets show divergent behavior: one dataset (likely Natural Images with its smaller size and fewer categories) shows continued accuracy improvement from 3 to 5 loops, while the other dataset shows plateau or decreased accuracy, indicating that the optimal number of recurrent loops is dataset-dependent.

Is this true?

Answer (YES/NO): NO